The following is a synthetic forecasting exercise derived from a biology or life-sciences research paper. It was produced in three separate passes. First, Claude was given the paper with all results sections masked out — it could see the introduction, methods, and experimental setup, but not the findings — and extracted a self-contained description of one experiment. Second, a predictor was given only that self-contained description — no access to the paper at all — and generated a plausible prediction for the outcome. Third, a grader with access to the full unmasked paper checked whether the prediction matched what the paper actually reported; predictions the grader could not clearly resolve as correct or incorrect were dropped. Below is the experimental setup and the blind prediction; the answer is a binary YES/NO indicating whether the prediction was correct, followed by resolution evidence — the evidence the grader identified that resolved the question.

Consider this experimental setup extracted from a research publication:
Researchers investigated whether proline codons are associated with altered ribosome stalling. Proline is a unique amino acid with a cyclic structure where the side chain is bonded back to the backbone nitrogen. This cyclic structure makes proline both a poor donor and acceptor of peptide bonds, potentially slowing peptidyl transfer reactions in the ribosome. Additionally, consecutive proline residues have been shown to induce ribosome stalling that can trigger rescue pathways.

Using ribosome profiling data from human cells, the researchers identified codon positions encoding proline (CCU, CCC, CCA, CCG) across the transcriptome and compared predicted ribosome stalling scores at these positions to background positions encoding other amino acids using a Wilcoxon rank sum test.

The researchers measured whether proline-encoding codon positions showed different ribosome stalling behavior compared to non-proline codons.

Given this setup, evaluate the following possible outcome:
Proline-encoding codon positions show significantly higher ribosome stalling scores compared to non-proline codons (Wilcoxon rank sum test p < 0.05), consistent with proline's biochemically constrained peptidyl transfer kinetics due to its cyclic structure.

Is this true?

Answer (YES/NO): YES